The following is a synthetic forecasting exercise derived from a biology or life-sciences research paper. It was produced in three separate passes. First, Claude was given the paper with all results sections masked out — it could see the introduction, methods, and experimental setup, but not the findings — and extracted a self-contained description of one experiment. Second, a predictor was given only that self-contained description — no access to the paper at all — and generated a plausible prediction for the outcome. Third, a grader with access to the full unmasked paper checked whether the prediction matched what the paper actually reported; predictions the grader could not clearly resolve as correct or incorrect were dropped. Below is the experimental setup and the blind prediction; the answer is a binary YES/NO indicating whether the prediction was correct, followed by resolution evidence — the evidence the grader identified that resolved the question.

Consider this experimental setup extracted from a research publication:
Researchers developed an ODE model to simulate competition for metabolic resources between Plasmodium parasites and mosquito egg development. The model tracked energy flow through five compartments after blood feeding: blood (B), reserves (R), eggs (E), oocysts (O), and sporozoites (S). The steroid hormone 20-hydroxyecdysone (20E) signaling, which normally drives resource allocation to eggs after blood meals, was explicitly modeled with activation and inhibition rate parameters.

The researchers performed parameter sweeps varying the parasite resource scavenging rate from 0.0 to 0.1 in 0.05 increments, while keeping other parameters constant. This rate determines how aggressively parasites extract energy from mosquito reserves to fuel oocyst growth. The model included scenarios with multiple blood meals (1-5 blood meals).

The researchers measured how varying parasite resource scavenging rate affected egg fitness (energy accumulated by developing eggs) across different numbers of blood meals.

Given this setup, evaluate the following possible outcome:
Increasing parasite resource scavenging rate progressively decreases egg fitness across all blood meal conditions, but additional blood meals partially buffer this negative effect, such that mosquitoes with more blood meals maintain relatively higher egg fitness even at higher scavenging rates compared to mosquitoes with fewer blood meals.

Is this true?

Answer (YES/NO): NO